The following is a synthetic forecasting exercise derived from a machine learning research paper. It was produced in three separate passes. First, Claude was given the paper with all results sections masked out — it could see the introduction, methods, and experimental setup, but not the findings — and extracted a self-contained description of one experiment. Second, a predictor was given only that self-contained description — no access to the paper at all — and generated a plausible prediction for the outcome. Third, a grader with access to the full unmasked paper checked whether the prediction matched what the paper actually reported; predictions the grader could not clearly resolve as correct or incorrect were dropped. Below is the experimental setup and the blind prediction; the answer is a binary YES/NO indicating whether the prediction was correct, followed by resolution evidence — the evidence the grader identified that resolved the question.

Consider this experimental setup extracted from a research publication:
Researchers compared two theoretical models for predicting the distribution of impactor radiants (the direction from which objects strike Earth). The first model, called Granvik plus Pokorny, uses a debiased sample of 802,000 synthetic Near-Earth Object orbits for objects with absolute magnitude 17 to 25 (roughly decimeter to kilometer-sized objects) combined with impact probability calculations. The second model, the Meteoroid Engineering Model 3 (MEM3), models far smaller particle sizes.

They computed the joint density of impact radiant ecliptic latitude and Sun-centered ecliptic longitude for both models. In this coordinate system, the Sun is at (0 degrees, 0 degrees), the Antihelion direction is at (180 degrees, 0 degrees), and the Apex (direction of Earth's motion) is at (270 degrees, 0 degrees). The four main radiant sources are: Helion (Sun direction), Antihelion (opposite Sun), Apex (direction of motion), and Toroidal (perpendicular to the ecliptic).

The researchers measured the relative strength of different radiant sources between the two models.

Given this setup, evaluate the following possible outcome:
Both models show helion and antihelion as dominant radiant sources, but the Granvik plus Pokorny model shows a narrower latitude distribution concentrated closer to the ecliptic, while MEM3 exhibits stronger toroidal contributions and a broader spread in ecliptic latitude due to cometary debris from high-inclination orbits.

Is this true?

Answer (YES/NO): NO